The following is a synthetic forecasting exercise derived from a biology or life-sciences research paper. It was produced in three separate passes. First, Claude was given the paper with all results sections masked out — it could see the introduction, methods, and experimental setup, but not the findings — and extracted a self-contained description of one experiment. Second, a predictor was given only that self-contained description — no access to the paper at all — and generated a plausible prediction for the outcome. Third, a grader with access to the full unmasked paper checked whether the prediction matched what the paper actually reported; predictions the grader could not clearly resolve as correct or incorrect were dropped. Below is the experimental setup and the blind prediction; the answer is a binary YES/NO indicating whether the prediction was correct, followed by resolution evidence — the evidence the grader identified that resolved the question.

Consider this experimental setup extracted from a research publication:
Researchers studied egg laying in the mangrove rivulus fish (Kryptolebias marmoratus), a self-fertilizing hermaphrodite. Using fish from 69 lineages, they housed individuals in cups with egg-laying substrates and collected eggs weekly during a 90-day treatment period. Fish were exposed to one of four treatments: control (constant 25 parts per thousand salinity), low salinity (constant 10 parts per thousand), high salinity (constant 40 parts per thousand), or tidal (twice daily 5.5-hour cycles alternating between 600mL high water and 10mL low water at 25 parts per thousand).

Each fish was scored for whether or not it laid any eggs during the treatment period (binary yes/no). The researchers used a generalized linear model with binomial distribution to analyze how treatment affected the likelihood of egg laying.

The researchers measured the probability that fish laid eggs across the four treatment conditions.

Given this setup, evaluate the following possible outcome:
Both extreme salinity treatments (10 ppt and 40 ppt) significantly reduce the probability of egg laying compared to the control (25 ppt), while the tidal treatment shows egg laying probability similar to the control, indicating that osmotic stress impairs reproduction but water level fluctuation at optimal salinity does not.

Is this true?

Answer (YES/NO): NO